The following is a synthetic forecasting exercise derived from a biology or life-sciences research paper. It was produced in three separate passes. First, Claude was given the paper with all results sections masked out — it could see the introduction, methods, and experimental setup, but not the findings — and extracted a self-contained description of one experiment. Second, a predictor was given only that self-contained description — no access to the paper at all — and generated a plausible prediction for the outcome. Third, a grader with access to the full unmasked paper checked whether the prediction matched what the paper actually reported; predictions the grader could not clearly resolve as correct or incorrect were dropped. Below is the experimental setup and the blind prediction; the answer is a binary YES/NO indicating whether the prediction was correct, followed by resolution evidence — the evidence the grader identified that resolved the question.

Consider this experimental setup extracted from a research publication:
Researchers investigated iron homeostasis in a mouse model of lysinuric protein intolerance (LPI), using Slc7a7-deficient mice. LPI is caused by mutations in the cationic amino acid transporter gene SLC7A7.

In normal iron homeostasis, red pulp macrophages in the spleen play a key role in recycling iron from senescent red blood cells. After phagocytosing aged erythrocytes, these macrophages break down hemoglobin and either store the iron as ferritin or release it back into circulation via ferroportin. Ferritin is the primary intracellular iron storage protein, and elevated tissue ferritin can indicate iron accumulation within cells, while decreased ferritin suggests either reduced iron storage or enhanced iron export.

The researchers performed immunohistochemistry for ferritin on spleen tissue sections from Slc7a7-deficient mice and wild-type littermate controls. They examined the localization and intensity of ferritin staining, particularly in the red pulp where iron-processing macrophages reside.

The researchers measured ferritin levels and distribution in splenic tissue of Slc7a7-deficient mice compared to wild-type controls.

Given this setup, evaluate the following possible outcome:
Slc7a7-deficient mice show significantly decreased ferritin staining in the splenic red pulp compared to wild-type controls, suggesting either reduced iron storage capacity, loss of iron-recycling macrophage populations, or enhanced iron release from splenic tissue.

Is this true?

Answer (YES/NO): NO